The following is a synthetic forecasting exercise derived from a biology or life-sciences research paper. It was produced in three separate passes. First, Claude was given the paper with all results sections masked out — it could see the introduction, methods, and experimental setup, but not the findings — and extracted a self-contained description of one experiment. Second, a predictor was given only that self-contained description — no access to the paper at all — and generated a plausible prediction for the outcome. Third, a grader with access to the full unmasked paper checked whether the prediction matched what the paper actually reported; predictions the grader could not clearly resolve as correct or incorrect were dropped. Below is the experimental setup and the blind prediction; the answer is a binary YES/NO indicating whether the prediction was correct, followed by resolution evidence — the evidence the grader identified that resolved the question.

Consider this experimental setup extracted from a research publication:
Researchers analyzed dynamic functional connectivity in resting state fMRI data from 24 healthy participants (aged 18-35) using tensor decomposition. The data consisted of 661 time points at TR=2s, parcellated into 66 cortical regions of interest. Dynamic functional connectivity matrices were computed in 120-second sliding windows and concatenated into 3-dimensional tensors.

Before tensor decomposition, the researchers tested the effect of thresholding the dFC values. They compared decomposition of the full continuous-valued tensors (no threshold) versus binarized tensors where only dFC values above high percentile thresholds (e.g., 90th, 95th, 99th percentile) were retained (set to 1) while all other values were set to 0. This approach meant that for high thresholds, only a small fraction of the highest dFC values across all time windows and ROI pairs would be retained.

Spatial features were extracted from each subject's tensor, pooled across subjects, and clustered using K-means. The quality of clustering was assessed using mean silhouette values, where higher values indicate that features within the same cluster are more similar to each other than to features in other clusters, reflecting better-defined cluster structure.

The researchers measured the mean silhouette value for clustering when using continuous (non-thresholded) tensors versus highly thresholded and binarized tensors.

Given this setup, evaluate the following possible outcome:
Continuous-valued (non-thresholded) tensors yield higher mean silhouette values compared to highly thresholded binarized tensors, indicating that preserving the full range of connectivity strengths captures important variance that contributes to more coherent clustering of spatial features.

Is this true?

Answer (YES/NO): NO